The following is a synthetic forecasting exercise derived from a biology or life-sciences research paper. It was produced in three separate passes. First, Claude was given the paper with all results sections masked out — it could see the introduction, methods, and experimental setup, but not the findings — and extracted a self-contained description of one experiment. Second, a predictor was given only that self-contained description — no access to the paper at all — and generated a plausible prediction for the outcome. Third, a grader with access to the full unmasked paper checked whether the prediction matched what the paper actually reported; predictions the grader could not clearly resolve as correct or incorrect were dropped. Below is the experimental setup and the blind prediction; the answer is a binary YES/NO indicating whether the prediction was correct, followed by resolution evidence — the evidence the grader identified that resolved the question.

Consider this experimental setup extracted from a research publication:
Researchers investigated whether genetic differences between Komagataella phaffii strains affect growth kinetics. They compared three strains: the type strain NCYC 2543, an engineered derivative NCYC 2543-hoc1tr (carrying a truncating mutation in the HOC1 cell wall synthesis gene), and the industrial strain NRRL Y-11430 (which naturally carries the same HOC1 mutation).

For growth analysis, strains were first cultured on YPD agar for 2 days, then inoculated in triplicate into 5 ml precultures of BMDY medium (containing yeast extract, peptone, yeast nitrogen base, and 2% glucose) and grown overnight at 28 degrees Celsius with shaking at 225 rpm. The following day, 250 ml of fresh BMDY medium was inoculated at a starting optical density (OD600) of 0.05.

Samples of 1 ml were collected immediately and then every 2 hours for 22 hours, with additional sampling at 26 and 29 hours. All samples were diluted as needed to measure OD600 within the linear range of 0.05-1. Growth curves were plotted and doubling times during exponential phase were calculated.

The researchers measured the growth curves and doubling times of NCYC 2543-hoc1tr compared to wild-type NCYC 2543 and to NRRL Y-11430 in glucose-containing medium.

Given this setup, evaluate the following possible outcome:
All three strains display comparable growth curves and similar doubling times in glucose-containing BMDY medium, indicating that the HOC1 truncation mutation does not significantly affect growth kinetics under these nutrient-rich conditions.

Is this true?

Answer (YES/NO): YES